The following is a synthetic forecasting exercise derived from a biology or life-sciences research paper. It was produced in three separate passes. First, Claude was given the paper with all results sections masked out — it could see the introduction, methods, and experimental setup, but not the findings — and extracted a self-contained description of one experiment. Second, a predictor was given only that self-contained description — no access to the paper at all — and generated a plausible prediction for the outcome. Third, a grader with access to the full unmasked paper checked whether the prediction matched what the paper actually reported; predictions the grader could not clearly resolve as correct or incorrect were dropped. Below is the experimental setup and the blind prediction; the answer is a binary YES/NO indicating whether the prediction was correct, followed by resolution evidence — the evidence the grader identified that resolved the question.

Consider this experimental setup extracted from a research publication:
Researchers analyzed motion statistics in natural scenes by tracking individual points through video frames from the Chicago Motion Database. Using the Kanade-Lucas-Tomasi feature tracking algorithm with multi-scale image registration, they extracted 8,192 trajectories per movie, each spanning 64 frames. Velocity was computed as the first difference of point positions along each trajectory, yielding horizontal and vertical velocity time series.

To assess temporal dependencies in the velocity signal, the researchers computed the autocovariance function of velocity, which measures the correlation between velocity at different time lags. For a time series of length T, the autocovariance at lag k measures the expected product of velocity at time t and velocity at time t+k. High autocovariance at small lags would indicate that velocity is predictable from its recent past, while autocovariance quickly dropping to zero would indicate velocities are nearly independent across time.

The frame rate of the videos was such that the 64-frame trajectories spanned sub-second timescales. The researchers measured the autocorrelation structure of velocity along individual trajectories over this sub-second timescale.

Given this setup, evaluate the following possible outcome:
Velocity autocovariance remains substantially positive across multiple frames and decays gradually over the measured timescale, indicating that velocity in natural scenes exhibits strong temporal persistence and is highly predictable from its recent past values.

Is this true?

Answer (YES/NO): YES